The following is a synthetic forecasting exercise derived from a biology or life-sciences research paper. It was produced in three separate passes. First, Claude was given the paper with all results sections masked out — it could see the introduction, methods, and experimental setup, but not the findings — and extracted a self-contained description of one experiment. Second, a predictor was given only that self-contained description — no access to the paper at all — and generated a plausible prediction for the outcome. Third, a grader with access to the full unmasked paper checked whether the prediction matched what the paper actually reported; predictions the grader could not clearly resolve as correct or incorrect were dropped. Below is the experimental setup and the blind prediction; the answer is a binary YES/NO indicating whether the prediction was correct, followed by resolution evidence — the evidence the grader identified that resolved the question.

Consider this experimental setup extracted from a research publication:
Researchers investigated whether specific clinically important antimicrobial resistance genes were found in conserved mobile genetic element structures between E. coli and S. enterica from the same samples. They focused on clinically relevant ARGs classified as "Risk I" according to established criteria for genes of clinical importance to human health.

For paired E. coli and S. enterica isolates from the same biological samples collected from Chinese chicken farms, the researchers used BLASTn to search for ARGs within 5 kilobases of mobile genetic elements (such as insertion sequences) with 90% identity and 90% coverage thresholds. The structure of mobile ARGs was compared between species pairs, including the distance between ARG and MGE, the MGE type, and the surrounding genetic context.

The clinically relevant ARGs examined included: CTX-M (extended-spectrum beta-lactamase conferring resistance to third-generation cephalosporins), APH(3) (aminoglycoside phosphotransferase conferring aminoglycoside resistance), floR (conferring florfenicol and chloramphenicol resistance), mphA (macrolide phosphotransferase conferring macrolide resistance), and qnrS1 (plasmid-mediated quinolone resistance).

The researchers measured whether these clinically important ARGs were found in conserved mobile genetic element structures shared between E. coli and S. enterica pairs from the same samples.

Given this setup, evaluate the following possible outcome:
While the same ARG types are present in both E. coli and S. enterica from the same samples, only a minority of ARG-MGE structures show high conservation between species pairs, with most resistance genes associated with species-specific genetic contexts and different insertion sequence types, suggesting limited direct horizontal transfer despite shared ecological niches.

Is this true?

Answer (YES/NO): NO